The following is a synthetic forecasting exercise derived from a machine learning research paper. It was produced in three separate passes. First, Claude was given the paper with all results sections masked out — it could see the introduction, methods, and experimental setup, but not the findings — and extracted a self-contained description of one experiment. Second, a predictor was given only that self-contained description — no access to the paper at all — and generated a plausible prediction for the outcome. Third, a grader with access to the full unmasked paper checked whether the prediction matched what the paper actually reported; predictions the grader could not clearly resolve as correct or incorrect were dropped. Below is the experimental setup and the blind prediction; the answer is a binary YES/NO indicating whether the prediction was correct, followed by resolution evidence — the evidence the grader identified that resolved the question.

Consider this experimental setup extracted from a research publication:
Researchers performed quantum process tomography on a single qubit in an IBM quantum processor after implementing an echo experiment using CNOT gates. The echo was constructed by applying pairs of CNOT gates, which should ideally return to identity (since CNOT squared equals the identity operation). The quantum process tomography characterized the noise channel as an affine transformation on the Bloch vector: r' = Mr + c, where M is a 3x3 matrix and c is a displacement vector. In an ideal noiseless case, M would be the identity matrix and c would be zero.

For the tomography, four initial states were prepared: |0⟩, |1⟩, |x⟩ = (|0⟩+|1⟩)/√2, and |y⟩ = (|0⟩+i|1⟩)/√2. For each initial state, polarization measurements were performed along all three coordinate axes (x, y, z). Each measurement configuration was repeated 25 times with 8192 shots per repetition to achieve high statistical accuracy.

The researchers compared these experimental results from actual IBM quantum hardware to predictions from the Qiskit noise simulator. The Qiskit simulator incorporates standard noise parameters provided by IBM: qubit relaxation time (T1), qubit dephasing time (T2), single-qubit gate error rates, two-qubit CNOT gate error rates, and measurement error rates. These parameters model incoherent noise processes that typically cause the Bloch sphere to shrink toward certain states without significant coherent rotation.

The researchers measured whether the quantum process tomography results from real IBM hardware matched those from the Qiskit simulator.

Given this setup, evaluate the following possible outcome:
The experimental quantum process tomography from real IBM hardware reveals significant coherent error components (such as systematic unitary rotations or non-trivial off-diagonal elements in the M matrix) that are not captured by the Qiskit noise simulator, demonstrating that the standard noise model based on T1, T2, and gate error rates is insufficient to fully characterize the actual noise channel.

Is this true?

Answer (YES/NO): YES